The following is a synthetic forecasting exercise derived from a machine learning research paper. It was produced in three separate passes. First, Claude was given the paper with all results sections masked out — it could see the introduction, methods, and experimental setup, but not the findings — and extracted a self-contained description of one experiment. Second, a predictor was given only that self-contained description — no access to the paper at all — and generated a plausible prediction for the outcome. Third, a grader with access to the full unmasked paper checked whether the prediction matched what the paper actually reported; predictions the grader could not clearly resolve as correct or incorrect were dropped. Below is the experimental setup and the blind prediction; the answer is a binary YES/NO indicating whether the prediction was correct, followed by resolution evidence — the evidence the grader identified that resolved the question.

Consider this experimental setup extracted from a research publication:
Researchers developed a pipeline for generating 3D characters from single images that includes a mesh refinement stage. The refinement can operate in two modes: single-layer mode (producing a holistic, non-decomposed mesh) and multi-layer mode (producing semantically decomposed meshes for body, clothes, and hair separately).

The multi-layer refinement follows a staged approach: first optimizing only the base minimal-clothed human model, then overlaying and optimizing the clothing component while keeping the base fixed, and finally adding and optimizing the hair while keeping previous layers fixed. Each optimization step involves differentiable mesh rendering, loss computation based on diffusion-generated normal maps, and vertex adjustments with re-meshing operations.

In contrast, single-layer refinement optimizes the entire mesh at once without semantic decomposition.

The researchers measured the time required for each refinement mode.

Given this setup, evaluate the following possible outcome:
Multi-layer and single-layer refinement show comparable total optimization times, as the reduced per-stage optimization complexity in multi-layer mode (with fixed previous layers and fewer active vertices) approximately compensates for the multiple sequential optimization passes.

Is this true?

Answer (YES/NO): NO